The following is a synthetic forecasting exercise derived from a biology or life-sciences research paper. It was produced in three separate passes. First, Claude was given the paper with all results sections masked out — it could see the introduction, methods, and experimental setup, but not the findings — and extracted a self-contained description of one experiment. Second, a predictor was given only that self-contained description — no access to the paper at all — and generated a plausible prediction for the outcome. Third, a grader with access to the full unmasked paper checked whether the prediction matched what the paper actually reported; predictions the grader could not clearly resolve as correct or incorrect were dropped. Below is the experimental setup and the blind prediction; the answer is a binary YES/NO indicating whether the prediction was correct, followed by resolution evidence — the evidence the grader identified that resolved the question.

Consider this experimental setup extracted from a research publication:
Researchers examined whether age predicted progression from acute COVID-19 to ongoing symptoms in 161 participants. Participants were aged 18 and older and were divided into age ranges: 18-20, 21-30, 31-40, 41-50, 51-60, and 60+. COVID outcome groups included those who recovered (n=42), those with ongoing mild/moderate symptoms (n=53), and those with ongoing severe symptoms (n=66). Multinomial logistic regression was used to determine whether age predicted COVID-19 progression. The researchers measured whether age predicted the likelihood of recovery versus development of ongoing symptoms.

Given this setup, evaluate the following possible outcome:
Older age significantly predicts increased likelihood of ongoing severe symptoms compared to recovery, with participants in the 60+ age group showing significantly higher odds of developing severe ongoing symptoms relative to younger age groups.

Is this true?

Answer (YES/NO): NO